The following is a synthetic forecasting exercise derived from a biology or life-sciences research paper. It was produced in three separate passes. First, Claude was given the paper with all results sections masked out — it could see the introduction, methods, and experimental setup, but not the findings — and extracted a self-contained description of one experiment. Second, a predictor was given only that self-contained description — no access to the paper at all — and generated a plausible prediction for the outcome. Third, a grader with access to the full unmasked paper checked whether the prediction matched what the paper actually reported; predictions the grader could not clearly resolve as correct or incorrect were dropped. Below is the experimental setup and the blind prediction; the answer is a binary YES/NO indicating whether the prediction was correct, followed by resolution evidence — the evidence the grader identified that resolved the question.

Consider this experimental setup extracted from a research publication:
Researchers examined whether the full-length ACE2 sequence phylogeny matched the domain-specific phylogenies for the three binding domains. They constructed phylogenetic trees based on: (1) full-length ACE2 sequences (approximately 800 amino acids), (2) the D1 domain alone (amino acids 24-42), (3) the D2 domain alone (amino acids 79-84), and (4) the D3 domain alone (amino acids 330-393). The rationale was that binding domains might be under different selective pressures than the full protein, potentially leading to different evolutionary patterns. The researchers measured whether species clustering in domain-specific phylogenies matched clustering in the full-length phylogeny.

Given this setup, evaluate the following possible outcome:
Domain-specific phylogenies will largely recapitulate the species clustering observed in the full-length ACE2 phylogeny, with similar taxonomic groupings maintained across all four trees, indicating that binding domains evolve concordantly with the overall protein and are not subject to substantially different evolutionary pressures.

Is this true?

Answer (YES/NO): NO